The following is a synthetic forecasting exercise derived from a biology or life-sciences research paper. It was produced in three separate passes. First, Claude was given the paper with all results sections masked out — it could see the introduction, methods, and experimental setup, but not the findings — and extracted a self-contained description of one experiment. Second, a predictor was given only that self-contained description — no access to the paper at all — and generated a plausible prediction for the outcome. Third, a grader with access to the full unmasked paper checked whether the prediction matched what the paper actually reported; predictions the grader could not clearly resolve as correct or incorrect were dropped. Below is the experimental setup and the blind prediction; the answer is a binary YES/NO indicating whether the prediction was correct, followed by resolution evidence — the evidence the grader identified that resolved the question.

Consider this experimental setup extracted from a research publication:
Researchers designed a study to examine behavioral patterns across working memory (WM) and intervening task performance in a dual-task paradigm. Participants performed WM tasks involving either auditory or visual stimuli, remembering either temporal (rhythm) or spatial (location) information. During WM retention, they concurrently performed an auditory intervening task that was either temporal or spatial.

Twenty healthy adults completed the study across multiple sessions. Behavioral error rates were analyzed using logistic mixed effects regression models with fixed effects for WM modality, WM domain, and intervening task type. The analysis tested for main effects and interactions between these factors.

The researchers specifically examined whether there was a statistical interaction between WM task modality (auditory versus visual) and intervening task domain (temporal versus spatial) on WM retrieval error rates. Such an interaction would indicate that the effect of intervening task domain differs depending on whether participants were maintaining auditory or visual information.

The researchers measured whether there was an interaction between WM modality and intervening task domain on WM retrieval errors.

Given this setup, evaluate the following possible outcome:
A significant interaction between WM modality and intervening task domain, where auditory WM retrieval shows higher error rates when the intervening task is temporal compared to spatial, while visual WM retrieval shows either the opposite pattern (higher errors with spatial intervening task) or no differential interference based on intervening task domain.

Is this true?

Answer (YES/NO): NO